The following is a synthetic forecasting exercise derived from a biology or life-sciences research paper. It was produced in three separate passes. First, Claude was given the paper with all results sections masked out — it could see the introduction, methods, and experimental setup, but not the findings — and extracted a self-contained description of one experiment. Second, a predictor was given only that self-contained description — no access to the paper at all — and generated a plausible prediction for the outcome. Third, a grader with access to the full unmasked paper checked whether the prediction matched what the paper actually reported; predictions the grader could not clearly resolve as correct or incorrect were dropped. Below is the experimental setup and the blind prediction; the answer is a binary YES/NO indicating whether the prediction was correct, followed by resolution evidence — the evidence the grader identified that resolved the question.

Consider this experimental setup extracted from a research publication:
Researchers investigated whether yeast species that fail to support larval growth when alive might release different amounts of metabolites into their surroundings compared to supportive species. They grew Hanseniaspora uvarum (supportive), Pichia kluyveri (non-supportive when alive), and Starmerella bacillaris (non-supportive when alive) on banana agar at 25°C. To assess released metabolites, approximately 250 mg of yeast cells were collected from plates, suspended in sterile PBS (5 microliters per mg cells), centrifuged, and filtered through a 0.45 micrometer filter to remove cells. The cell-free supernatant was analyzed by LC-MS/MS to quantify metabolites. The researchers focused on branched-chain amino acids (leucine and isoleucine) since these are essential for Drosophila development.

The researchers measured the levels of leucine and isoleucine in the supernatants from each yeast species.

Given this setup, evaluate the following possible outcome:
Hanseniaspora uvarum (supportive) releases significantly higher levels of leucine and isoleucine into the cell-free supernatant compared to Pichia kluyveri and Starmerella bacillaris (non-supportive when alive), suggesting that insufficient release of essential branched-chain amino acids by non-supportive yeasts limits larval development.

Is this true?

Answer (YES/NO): YES